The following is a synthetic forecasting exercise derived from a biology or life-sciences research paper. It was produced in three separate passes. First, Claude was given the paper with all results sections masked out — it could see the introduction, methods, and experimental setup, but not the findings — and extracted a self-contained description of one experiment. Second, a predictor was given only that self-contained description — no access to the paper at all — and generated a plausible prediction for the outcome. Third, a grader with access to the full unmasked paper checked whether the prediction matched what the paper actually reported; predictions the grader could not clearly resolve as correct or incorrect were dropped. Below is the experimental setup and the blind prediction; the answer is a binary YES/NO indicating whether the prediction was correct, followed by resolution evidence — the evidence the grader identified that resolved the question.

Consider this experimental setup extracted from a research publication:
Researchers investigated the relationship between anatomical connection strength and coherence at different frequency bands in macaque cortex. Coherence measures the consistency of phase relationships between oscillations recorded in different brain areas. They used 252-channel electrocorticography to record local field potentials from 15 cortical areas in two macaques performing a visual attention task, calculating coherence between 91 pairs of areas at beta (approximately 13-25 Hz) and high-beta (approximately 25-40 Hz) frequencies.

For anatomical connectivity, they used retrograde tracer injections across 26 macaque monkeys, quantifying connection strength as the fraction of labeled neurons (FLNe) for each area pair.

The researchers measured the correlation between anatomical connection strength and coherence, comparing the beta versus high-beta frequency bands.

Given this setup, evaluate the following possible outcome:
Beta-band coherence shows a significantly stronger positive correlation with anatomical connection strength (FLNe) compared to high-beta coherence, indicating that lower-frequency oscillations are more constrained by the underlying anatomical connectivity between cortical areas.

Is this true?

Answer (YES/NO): NO